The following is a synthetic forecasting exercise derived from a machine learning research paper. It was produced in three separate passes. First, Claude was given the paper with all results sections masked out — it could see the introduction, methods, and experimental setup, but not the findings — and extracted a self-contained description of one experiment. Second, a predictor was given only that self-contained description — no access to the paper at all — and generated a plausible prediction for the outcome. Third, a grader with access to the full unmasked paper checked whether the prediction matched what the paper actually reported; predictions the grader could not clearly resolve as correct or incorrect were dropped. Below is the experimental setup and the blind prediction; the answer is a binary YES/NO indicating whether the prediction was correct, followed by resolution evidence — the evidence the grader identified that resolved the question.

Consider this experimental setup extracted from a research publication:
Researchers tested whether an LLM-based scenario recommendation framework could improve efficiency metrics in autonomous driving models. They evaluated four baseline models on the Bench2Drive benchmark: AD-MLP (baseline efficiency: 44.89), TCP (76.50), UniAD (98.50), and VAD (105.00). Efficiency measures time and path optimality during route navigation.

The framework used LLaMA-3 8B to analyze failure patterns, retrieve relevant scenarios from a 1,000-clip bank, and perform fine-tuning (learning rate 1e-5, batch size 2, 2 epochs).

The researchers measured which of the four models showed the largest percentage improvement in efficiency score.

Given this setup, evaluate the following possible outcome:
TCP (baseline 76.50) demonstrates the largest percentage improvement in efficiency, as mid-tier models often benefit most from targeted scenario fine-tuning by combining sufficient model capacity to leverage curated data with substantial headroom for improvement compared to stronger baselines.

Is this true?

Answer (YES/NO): NO